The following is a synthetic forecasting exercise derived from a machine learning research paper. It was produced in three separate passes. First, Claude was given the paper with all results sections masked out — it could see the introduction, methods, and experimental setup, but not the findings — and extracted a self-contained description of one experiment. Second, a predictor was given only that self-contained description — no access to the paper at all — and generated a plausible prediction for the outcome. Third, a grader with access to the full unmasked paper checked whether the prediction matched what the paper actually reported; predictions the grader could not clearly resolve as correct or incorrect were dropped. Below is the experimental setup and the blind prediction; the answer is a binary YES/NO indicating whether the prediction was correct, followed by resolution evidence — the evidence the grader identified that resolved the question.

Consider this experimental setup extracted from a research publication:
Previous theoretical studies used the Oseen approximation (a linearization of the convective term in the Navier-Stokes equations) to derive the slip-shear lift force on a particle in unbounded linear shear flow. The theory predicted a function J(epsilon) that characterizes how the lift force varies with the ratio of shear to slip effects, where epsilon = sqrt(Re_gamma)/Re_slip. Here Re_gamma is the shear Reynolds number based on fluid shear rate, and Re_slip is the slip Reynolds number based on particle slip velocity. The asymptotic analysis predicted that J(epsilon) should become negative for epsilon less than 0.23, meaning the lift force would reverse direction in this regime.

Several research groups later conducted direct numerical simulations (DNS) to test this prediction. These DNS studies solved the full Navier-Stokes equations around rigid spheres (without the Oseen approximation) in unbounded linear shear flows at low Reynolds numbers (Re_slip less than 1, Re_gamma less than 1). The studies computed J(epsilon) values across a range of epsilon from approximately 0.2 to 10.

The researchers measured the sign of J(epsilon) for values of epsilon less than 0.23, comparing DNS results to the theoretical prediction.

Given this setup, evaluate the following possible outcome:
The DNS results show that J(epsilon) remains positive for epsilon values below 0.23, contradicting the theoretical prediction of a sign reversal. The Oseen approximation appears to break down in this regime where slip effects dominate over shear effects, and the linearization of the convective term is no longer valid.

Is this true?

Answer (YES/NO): YES